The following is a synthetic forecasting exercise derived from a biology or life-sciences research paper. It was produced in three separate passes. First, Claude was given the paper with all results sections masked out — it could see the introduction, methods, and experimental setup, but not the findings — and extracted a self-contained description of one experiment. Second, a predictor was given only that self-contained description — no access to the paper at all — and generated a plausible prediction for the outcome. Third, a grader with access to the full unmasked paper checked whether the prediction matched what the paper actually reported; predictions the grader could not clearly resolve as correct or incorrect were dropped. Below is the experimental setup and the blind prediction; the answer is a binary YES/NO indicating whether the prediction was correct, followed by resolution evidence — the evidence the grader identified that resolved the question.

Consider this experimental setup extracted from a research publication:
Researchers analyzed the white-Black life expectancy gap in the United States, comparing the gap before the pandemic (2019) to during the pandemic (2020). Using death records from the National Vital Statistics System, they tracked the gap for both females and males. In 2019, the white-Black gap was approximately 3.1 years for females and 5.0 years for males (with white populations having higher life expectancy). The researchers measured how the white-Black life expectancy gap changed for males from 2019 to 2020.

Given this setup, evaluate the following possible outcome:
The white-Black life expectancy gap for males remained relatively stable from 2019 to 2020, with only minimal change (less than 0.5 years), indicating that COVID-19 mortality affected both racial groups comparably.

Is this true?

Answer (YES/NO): NO